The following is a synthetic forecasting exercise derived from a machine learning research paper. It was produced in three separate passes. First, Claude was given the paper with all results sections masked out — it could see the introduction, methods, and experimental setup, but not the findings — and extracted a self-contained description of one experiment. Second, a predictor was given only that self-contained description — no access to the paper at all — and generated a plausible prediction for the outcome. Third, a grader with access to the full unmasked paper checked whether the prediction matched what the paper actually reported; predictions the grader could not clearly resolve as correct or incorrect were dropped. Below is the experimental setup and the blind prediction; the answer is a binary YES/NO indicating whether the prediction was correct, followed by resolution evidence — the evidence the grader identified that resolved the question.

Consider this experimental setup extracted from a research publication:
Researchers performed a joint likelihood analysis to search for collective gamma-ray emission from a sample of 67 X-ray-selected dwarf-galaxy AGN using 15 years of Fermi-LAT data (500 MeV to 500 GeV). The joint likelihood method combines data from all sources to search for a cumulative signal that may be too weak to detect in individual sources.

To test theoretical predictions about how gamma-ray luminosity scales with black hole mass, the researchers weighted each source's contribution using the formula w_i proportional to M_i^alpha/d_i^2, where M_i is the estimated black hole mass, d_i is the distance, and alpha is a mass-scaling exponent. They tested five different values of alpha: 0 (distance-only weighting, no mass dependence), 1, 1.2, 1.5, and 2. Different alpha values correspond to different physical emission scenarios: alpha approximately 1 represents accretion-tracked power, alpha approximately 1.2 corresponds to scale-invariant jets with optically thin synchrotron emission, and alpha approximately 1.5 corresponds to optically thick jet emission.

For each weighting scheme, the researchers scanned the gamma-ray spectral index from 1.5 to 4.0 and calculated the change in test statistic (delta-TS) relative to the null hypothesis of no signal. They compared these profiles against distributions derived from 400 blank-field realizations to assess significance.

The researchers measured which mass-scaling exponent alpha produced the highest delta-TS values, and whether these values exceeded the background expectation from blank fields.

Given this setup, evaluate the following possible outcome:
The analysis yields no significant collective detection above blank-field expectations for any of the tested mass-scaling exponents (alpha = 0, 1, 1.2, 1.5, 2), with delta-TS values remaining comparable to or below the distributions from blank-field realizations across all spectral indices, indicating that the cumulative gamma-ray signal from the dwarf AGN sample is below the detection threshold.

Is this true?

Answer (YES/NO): NO